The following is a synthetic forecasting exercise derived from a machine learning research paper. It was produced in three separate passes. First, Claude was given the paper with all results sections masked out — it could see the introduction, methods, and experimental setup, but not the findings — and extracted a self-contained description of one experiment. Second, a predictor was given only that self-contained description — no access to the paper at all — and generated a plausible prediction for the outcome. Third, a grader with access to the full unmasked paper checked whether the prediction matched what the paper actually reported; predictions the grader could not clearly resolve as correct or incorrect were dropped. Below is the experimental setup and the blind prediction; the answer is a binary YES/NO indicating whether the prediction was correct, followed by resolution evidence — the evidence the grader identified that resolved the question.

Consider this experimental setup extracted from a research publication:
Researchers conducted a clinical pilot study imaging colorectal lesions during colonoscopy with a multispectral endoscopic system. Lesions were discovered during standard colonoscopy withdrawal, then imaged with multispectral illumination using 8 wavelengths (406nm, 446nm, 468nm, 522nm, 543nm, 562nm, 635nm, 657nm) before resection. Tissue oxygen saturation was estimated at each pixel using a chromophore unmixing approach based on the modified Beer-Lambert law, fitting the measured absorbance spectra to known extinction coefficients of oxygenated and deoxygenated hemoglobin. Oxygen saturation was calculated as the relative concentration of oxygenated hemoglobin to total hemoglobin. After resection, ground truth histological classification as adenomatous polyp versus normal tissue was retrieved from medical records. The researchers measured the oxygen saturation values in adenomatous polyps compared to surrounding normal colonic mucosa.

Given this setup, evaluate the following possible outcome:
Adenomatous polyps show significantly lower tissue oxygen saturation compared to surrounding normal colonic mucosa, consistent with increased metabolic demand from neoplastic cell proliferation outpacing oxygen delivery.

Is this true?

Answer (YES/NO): NO